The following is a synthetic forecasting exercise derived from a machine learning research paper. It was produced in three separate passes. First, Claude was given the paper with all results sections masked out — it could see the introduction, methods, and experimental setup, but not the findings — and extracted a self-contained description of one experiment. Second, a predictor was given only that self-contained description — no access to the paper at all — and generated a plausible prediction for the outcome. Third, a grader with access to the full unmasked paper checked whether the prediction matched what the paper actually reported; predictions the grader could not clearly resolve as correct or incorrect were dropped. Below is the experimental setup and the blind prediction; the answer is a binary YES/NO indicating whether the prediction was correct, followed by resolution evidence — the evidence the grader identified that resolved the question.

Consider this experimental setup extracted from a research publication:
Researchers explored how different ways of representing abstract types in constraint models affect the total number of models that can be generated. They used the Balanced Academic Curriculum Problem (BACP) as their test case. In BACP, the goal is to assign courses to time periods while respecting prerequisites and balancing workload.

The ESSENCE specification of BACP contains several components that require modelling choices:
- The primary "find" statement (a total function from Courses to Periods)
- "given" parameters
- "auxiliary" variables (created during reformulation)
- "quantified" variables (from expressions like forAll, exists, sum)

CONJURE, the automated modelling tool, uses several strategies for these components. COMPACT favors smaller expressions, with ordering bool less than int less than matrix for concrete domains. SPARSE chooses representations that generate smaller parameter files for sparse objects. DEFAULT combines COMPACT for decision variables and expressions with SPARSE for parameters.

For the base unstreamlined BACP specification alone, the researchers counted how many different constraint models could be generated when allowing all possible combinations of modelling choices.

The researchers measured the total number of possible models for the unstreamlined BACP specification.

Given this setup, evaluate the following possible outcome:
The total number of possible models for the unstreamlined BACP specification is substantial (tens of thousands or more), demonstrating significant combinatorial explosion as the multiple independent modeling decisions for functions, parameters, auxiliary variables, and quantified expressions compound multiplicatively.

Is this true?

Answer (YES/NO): YES